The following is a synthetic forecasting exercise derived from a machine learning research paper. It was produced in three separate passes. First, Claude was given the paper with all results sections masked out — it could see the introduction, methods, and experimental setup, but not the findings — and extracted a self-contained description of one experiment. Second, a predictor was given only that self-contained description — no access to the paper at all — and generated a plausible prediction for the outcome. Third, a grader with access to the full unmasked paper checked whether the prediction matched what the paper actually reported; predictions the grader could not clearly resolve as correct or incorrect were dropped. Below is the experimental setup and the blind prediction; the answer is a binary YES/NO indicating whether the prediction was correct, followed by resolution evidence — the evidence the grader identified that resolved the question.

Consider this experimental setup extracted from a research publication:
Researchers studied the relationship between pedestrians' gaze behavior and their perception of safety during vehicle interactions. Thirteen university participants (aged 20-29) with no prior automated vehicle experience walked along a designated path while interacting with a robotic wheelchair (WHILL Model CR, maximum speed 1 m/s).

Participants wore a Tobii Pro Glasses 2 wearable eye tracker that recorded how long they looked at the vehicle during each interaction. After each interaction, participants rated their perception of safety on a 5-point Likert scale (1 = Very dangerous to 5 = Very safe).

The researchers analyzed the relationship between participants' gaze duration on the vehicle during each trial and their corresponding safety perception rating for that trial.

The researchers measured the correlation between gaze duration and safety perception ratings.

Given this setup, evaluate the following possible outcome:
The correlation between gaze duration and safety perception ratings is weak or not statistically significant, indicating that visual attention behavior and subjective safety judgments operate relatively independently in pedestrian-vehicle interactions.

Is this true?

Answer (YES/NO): NO